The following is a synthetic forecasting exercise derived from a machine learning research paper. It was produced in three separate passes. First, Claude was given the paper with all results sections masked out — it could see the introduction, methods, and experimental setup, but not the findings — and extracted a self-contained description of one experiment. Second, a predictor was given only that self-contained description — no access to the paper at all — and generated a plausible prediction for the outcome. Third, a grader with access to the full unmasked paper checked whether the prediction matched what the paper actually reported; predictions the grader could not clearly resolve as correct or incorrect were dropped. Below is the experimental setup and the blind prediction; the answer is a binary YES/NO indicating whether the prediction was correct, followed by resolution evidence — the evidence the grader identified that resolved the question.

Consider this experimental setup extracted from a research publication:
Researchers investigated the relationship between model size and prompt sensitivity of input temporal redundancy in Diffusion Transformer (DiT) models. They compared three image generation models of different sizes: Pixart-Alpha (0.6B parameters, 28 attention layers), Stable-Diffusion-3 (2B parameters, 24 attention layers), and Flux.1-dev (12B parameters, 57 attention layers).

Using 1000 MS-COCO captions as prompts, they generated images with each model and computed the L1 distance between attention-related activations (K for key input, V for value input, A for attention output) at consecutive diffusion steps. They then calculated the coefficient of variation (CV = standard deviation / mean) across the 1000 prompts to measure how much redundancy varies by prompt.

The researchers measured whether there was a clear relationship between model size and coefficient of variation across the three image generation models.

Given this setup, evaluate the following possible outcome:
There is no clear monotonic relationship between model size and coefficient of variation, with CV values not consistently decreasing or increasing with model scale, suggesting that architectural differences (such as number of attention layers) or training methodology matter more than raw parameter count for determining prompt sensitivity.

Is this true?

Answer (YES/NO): NO